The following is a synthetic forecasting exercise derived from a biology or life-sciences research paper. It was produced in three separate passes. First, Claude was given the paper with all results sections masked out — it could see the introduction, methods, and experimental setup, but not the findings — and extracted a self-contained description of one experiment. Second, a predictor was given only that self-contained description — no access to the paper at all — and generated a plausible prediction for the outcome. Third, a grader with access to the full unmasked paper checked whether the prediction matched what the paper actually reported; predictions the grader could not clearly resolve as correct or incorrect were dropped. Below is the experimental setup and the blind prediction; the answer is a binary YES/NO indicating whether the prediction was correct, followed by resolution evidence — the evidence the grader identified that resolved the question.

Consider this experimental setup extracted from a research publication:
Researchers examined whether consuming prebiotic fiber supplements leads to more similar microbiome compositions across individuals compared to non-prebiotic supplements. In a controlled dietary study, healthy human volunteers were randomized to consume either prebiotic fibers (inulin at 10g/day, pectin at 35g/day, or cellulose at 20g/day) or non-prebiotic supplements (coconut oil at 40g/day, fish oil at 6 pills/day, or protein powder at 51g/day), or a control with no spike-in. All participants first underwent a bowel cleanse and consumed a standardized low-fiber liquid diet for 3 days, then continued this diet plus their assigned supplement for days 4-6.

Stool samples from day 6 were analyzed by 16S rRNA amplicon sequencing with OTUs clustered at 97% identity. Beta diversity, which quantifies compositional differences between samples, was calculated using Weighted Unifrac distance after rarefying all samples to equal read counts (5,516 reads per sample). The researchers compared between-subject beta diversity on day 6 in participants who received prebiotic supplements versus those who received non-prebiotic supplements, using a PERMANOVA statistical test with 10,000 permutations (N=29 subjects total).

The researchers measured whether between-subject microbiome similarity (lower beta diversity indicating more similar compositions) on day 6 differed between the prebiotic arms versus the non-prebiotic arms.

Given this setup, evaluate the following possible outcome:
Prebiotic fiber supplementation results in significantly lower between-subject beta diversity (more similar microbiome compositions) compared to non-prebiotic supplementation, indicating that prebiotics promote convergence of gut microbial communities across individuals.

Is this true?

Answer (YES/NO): YES